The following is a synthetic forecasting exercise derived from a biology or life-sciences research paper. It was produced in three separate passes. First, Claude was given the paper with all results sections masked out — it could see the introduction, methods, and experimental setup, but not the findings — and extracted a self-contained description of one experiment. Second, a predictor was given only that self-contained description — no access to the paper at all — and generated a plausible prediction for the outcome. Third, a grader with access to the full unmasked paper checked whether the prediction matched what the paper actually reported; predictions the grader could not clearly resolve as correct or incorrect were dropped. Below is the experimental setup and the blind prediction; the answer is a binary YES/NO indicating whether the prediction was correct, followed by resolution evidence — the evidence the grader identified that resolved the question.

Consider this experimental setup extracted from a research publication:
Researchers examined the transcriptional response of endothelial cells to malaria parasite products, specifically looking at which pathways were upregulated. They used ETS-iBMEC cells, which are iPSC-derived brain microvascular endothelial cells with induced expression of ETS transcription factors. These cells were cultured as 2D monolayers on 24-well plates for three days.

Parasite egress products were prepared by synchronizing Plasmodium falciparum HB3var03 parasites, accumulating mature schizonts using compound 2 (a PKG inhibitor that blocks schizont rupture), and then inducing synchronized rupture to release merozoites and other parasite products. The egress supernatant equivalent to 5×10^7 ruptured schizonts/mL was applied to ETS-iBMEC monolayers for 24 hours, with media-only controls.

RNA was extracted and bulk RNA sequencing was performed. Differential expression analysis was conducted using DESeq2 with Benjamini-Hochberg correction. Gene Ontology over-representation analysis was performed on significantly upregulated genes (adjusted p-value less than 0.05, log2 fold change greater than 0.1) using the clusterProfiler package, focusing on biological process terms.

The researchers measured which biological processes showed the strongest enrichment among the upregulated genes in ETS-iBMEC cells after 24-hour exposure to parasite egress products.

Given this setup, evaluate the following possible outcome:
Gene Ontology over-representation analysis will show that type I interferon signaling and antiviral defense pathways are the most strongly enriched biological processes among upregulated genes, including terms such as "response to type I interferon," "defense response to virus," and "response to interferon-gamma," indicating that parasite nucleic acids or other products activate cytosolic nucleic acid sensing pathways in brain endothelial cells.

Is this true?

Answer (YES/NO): NO